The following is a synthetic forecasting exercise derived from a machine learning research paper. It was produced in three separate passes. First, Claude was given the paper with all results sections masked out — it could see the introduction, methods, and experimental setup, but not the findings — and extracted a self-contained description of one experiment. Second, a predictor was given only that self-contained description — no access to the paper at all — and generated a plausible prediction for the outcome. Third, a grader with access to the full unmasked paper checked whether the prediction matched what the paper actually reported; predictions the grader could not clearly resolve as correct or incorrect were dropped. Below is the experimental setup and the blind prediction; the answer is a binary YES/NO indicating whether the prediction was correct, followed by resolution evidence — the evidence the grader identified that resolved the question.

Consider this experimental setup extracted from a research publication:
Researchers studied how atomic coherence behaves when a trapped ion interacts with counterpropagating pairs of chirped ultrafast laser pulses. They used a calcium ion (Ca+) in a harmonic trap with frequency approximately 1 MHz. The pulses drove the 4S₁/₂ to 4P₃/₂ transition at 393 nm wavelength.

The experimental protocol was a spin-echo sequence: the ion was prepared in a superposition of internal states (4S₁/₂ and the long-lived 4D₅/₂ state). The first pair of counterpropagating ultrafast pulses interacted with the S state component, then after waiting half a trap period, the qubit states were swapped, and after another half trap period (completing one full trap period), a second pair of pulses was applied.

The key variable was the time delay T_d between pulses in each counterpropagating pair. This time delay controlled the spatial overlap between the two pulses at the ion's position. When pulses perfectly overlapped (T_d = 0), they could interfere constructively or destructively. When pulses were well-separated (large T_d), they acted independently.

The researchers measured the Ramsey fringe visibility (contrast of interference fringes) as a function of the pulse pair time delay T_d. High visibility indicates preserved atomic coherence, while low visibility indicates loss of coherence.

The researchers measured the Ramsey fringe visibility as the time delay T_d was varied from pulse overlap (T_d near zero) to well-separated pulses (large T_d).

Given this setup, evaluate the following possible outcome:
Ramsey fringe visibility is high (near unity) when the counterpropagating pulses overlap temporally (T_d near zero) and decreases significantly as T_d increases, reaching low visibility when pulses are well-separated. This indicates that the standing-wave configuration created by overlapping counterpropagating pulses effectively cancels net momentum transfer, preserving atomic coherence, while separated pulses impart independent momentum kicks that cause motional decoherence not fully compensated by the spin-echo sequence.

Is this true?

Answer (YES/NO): NO